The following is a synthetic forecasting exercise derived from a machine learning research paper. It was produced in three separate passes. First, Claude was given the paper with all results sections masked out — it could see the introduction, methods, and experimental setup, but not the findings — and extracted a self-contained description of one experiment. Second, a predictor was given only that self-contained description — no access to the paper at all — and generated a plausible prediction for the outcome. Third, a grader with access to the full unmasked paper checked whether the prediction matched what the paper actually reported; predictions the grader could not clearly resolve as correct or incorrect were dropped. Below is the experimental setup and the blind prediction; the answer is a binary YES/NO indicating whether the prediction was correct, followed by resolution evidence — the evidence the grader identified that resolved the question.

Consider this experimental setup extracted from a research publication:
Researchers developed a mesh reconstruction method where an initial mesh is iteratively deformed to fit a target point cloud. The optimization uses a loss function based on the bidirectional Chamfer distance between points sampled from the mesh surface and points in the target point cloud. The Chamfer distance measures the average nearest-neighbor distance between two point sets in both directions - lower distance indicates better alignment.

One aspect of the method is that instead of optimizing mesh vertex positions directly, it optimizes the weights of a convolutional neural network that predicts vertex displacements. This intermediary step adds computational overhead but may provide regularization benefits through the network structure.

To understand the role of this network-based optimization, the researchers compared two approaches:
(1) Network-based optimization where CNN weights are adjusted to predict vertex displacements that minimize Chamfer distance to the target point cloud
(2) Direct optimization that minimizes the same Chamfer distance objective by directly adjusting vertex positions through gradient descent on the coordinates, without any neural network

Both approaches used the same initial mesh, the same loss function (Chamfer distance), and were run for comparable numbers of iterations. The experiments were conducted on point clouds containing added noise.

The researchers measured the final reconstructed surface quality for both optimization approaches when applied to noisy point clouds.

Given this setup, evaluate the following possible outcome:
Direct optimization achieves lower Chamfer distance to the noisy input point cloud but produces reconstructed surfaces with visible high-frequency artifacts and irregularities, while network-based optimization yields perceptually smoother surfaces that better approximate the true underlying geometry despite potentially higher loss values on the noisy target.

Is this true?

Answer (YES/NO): NO